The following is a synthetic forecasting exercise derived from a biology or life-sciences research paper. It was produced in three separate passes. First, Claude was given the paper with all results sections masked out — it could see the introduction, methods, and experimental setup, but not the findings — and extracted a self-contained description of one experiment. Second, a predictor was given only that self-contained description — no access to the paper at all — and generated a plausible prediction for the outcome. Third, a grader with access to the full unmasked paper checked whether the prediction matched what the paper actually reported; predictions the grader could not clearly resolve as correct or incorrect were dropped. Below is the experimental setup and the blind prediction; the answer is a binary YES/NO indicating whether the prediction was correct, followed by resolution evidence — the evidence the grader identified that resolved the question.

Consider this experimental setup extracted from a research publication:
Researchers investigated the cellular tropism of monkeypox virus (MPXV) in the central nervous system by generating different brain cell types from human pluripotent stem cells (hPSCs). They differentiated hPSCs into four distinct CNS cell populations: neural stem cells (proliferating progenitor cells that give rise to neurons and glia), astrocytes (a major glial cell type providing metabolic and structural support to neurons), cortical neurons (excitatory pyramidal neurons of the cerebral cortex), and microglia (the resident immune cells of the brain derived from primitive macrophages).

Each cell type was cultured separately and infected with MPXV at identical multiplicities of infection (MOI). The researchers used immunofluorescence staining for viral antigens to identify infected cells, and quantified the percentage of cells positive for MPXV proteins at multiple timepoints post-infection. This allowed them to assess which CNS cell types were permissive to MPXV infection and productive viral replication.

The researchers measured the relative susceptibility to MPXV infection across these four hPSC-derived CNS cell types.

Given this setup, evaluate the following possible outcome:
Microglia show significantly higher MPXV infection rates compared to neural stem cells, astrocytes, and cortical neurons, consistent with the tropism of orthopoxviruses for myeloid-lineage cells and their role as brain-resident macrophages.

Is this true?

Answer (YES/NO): NO